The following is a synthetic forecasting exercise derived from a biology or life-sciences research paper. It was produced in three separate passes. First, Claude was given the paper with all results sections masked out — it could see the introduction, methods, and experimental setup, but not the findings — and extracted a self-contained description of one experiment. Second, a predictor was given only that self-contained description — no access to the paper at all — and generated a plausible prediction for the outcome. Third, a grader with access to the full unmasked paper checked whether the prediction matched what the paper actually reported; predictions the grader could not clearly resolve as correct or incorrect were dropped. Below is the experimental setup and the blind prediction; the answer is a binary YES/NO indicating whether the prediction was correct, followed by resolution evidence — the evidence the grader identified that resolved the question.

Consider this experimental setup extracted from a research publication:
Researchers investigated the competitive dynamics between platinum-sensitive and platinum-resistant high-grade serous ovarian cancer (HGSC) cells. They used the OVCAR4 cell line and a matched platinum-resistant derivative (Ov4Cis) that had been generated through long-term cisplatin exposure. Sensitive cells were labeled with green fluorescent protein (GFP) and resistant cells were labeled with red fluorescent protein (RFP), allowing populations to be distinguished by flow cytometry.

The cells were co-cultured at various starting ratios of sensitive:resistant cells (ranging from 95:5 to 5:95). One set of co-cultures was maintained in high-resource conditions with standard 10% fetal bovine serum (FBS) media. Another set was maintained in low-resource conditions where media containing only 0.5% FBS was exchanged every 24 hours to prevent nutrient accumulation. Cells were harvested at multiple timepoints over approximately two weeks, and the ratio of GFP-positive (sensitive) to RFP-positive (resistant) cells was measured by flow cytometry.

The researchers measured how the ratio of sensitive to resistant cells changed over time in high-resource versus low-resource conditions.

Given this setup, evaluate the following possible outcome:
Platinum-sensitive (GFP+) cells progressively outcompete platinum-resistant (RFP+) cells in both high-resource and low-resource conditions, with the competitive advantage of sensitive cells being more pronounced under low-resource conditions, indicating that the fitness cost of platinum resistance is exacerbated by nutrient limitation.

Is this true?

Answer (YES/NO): NO